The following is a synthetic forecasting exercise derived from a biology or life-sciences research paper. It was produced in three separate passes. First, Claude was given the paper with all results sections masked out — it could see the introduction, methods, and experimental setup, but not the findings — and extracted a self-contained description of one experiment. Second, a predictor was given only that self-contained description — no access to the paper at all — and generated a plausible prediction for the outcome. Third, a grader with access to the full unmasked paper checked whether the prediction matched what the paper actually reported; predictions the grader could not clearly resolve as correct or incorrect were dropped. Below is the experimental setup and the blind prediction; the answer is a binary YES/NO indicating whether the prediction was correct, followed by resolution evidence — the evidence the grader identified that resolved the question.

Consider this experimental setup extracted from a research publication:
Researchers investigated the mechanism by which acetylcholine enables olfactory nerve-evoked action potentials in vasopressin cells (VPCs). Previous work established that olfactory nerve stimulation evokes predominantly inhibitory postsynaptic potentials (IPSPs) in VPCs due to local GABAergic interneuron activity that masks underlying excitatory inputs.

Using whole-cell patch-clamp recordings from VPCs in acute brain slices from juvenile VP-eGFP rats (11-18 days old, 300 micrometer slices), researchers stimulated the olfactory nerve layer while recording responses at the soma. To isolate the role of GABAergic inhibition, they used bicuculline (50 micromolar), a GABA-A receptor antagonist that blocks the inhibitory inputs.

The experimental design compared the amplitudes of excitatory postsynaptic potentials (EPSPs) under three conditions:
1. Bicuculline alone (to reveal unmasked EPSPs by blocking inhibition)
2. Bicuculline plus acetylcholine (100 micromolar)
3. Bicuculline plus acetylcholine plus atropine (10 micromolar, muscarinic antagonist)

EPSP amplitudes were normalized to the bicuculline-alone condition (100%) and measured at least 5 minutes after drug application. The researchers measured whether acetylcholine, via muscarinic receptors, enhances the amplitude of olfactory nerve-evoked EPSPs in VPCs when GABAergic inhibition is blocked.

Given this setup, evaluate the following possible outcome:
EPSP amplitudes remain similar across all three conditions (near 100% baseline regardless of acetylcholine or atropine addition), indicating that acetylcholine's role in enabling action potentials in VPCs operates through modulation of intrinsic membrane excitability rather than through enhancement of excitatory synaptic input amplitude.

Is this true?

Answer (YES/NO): NO